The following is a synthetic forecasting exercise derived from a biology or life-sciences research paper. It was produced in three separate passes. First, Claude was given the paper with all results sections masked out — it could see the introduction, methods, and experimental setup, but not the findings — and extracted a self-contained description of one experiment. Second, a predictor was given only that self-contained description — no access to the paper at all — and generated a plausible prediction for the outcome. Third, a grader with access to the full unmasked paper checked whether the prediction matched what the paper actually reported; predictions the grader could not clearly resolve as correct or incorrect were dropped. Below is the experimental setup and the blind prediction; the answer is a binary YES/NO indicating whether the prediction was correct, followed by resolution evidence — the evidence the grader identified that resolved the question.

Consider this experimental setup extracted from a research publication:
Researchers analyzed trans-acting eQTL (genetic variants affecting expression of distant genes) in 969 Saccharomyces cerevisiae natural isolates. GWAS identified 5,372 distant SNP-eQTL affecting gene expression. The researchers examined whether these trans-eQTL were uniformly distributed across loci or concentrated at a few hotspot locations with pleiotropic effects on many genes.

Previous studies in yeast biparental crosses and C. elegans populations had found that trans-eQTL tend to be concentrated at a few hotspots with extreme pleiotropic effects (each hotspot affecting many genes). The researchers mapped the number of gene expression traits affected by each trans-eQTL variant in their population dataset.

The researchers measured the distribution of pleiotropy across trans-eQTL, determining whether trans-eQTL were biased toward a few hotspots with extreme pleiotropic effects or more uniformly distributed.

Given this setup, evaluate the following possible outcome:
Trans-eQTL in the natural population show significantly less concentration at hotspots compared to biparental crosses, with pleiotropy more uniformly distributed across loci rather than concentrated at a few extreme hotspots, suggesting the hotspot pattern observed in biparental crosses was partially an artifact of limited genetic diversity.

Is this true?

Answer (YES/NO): YES